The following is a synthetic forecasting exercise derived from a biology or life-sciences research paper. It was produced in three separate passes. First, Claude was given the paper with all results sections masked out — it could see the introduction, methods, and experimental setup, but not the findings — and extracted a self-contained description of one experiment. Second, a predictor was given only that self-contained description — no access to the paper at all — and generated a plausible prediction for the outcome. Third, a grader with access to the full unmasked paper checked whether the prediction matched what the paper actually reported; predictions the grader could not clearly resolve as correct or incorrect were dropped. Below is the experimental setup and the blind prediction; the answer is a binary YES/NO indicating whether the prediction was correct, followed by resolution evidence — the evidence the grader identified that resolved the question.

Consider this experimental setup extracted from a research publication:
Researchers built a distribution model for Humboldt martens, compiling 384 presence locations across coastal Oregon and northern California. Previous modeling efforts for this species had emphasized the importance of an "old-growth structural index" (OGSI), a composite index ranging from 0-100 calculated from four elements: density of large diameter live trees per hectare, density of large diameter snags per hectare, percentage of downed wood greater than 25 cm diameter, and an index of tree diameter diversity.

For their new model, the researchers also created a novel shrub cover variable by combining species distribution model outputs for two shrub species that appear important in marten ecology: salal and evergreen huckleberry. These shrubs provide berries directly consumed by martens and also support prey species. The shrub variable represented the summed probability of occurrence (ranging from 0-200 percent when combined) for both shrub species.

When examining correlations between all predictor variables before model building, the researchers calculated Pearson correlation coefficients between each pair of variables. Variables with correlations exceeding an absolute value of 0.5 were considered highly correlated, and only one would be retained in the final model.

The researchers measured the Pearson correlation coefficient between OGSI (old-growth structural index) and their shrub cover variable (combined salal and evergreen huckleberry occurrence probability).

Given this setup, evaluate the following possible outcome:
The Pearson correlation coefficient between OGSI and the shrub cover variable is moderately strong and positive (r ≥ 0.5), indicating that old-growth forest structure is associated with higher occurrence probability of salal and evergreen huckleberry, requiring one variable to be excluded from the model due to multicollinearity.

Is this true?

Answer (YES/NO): NO